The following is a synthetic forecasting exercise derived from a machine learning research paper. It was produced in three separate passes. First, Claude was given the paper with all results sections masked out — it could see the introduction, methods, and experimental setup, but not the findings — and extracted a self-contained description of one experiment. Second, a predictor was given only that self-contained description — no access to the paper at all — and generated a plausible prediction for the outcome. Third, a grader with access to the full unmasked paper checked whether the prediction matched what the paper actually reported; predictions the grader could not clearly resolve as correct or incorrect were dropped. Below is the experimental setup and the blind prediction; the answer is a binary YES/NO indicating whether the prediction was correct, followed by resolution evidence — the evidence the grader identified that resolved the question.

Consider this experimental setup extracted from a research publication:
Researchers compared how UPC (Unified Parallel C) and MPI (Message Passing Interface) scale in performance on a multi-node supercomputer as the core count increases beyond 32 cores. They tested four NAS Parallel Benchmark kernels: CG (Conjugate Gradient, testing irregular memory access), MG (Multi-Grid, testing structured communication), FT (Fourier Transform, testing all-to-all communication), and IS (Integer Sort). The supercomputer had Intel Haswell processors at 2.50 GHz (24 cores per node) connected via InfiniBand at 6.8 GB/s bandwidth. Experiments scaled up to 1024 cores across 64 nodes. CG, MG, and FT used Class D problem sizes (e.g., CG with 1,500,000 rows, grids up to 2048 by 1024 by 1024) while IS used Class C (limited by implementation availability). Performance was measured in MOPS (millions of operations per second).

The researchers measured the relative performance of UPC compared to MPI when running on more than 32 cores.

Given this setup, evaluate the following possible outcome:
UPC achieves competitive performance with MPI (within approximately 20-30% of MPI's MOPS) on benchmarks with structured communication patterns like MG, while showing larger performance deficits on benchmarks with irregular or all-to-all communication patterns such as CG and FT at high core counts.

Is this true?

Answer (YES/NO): NO